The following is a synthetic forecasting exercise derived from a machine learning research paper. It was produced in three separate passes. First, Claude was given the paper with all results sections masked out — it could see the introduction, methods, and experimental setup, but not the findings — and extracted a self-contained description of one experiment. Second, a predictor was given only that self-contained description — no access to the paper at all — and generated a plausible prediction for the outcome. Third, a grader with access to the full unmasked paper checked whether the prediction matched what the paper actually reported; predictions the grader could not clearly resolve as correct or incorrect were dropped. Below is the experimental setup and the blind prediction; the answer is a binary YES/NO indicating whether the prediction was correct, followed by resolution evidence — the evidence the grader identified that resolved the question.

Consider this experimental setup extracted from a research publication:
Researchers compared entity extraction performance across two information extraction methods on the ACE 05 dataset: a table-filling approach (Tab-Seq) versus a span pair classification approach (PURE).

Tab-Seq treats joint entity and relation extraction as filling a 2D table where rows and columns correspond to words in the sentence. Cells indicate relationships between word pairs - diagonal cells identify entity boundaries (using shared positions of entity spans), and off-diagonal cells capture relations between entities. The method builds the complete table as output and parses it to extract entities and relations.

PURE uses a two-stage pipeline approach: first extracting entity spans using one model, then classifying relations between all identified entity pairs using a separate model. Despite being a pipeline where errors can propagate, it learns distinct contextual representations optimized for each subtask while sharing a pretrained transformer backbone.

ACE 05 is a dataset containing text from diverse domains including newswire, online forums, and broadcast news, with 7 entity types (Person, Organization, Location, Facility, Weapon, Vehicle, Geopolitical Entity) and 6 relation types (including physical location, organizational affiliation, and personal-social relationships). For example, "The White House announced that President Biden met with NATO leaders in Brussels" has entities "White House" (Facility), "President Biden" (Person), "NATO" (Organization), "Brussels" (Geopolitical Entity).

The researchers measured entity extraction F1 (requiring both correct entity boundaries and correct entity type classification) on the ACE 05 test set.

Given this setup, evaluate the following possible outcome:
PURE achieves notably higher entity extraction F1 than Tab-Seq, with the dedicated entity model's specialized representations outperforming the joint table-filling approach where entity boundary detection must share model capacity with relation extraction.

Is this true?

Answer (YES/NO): NO